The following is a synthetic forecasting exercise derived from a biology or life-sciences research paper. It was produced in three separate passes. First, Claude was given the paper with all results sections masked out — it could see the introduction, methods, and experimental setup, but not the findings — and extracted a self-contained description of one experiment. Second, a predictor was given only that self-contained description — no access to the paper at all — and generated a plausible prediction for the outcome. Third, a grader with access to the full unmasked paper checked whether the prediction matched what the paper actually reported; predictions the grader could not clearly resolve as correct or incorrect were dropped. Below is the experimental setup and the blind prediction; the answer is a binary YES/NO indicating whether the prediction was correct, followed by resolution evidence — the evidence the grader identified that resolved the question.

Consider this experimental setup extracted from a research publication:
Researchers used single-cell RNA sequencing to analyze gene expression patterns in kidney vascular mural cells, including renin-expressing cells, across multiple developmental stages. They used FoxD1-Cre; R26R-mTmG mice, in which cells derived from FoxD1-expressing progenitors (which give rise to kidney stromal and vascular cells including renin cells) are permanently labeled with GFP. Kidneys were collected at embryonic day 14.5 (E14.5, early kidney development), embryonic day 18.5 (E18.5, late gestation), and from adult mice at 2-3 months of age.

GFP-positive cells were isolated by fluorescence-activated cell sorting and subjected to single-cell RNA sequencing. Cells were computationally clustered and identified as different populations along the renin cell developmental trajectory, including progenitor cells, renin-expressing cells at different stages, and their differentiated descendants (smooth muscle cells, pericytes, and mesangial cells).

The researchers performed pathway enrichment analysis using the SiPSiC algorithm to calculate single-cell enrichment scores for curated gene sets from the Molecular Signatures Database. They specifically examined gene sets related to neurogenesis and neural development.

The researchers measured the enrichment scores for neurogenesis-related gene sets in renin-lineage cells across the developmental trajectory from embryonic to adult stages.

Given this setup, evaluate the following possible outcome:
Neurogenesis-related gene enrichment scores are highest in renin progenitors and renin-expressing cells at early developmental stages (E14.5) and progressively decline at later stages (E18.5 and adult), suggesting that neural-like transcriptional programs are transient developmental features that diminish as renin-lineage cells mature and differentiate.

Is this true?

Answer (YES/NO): NO